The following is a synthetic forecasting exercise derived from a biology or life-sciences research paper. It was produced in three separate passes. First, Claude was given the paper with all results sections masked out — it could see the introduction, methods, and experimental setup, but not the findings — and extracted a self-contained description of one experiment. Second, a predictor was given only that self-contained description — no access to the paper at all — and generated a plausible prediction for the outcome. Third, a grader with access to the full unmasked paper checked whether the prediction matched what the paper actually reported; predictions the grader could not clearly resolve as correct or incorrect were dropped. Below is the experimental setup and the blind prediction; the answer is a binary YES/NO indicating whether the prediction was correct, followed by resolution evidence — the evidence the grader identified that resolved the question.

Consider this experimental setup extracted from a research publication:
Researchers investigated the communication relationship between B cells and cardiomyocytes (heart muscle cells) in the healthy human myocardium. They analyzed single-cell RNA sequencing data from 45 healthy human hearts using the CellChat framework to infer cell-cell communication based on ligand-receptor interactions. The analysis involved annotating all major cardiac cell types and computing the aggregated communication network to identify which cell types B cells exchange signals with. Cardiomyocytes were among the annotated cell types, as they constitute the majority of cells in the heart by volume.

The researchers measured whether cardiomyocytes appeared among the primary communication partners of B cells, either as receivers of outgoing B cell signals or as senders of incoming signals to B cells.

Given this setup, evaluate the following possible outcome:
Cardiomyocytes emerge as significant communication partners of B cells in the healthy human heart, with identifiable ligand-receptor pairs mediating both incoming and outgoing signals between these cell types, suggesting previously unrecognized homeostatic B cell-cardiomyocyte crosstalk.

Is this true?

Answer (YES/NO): NO